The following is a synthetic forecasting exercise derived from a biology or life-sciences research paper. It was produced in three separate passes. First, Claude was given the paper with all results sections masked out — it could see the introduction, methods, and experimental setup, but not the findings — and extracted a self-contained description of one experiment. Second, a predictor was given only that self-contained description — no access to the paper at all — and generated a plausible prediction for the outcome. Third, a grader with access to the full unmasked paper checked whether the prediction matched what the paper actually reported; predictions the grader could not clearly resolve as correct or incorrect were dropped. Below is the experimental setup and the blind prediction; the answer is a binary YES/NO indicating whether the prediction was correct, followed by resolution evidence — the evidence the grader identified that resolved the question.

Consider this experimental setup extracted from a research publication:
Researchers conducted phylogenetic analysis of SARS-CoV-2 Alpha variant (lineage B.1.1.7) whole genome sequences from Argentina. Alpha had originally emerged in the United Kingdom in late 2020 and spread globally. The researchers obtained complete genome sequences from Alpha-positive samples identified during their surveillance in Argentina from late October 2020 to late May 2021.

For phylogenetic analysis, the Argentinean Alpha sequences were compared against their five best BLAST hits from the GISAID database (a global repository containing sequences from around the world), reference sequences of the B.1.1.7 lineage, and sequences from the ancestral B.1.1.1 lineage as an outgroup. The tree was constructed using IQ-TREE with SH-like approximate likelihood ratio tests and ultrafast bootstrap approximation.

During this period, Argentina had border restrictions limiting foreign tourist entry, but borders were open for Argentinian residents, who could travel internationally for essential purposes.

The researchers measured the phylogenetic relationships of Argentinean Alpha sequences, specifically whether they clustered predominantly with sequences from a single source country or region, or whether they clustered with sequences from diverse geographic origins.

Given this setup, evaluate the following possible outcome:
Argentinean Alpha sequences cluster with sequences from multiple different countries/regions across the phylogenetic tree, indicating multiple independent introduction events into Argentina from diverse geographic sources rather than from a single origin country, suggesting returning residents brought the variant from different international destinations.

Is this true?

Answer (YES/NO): YES